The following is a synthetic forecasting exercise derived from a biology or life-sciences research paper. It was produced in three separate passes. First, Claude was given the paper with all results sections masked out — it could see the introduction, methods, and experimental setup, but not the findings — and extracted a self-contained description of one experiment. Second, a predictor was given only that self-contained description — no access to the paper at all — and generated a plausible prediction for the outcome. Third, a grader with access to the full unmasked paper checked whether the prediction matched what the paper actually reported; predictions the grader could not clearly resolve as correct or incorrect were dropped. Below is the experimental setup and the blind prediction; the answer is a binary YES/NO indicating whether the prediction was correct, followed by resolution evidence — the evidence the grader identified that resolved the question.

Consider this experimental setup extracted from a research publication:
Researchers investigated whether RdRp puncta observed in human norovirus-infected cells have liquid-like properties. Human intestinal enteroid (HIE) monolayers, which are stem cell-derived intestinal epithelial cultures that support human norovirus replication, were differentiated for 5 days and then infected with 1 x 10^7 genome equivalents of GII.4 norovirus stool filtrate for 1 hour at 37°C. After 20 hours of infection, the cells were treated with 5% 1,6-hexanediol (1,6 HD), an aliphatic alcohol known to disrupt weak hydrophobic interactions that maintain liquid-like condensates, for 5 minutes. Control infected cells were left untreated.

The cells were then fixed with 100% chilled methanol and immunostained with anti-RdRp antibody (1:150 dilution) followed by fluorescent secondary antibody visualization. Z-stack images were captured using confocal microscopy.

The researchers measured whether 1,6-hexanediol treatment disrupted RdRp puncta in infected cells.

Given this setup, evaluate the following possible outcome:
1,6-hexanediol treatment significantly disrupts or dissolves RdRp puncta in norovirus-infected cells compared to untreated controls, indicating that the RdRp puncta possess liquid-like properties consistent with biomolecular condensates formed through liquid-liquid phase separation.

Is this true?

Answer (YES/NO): YES